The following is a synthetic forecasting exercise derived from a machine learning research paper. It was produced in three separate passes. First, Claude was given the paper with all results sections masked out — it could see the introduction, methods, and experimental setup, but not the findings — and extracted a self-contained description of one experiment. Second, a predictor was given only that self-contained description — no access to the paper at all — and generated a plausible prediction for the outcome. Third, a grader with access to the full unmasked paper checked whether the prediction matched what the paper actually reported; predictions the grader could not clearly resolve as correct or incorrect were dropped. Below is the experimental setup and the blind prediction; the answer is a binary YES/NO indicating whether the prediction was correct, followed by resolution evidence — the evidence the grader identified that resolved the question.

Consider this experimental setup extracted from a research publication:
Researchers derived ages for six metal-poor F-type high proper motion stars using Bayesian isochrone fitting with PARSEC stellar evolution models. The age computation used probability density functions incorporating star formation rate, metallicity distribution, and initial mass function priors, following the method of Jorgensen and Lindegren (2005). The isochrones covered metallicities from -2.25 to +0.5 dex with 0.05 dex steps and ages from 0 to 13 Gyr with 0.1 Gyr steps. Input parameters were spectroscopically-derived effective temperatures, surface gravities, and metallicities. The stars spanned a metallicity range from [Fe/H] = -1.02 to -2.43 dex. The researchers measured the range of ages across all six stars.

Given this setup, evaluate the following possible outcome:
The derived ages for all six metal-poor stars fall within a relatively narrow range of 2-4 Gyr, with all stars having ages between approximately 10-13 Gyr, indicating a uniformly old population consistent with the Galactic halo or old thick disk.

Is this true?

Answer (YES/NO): NO